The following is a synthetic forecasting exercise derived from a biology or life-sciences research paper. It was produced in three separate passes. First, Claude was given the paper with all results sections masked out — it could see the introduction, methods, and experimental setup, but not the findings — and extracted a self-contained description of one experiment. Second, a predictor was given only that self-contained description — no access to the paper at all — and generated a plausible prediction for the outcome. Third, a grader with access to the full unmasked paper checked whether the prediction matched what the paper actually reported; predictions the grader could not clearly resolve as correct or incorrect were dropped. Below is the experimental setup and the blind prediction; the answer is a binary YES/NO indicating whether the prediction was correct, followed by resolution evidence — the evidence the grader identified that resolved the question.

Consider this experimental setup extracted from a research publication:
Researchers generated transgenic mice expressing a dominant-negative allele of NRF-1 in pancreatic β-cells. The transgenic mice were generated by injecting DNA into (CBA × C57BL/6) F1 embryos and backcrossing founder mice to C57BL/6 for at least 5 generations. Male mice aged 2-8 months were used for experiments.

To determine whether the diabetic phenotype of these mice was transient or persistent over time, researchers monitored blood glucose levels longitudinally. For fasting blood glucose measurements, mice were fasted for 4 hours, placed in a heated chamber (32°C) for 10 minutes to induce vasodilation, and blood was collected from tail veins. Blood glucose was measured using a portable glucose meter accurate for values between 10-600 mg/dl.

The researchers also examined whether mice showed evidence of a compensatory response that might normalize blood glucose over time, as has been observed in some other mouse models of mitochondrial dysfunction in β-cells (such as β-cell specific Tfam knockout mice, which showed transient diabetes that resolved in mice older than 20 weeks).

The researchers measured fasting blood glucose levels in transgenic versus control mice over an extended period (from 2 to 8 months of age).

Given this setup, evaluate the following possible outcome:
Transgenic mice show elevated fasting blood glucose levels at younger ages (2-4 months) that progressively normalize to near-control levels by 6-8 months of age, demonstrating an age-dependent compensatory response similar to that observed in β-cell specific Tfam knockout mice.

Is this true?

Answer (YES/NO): NO